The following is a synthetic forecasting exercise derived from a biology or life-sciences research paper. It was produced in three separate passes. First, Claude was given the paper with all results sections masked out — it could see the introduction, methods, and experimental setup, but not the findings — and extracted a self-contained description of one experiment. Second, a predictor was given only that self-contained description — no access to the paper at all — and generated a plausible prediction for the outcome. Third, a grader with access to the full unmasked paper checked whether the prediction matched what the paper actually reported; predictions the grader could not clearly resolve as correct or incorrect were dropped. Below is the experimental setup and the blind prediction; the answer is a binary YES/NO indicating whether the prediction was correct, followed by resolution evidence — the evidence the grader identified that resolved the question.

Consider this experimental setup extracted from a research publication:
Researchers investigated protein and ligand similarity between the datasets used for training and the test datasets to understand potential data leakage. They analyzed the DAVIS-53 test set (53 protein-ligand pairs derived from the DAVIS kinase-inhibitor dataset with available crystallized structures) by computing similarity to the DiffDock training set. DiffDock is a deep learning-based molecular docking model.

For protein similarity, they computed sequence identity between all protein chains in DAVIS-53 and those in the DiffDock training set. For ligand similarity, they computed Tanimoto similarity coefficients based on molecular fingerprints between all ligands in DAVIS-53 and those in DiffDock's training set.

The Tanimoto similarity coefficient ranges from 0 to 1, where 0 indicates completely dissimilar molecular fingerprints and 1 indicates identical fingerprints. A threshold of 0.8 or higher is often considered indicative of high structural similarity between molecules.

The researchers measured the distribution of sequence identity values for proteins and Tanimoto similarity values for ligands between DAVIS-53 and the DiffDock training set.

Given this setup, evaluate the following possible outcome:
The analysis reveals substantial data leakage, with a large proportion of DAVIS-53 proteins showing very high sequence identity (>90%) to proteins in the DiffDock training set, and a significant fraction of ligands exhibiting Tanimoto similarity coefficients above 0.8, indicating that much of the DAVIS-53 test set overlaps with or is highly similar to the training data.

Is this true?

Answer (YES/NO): NO